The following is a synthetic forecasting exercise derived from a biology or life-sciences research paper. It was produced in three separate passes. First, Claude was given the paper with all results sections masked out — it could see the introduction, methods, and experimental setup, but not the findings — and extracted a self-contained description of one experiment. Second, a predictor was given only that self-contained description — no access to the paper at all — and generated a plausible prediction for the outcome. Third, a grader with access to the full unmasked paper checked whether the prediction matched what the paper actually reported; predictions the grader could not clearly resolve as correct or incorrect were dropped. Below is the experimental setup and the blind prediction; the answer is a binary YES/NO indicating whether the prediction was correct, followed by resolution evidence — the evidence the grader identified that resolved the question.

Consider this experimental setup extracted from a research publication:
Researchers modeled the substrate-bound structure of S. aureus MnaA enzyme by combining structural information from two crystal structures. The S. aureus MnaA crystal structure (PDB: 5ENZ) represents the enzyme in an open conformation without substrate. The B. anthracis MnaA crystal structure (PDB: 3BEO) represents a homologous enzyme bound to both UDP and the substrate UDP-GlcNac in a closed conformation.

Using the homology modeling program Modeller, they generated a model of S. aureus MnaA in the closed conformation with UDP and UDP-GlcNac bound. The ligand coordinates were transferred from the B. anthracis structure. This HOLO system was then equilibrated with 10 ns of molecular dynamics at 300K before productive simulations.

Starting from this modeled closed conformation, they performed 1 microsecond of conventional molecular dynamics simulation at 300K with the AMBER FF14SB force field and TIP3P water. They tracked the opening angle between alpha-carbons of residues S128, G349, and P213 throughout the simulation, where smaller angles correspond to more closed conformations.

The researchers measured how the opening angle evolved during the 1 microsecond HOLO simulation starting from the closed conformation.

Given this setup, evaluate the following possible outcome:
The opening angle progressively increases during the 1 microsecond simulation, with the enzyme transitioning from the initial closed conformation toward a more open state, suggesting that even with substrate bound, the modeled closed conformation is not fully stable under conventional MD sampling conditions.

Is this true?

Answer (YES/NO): NO